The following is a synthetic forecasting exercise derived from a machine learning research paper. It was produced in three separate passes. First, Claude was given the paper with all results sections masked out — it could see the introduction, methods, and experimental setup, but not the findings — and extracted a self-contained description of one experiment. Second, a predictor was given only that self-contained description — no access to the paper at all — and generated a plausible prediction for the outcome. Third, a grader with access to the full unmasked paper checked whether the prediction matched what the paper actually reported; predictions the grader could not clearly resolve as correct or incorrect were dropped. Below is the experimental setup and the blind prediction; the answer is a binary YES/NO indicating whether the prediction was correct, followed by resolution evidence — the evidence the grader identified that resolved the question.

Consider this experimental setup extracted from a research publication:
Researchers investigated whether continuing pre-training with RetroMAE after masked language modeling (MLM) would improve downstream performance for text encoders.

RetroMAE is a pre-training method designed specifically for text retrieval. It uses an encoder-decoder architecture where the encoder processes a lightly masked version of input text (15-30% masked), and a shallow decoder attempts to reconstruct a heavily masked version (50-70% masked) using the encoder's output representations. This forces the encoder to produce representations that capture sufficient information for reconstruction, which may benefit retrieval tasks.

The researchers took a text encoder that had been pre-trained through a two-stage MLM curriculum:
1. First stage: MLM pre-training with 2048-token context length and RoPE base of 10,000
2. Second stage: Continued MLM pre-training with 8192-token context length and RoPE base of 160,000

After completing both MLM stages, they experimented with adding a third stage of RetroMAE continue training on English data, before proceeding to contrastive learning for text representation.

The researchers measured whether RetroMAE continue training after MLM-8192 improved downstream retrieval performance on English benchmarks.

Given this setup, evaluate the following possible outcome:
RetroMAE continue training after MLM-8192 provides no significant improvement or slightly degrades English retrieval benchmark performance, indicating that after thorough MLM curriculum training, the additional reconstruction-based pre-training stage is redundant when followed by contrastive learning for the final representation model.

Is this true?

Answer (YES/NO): YES